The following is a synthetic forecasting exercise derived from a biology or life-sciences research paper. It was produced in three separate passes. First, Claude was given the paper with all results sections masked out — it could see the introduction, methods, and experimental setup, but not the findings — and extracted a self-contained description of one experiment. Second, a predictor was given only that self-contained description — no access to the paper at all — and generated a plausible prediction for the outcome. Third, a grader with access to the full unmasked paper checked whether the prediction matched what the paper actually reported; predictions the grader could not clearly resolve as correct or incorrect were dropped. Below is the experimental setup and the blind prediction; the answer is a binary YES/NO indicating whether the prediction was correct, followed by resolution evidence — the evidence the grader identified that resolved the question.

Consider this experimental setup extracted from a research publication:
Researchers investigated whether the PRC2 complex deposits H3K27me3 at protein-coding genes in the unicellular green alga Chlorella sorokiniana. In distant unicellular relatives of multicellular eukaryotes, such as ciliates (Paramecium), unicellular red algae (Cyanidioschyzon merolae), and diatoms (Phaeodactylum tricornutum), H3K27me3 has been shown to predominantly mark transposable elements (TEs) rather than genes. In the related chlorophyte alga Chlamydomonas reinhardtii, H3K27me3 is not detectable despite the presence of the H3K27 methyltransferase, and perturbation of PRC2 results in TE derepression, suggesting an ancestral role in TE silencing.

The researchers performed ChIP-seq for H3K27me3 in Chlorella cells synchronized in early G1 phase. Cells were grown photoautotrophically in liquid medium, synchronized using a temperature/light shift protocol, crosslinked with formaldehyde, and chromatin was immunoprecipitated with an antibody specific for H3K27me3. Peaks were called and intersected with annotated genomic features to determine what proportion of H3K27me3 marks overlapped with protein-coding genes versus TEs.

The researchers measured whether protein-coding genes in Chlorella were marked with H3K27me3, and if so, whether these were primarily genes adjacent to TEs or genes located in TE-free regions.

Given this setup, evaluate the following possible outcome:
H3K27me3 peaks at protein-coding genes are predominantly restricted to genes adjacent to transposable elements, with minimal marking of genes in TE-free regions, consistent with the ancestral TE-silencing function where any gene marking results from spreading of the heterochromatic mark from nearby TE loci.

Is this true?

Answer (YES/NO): NO